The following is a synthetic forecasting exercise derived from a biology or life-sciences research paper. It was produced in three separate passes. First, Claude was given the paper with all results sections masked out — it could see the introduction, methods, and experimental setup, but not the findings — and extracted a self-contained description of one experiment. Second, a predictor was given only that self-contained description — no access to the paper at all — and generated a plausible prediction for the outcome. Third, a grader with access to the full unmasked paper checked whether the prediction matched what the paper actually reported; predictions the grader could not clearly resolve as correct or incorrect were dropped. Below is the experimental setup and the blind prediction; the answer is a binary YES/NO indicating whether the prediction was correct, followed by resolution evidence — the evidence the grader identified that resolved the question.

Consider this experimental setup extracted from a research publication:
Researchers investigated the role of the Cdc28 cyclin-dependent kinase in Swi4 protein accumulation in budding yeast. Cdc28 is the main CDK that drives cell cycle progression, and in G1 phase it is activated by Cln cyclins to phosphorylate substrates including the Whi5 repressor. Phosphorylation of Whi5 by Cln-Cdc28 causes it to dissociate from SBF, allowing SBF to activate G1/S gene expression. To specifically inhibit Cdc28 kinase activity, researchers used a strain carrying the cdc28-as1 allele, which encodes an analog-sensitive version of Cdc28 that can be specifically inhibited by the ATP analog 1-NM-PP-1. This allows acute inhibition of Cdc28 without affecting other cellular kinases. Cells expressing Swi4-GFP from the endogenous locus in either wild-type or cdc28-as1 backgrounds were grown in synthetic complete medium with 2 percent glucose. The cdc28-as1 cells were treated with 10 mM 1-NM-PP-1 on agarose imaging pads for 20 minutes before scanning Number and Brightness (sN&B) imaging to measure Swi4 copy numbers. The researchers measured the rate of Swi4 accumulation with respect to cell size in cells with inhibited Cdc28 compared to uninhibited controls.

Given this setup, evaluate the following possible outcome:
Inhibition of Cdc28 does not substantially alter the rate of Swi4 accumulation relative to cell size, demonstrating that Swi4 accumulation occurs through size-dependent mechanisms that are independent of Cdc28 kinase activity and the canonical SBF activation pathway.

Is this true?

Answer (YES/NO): NO